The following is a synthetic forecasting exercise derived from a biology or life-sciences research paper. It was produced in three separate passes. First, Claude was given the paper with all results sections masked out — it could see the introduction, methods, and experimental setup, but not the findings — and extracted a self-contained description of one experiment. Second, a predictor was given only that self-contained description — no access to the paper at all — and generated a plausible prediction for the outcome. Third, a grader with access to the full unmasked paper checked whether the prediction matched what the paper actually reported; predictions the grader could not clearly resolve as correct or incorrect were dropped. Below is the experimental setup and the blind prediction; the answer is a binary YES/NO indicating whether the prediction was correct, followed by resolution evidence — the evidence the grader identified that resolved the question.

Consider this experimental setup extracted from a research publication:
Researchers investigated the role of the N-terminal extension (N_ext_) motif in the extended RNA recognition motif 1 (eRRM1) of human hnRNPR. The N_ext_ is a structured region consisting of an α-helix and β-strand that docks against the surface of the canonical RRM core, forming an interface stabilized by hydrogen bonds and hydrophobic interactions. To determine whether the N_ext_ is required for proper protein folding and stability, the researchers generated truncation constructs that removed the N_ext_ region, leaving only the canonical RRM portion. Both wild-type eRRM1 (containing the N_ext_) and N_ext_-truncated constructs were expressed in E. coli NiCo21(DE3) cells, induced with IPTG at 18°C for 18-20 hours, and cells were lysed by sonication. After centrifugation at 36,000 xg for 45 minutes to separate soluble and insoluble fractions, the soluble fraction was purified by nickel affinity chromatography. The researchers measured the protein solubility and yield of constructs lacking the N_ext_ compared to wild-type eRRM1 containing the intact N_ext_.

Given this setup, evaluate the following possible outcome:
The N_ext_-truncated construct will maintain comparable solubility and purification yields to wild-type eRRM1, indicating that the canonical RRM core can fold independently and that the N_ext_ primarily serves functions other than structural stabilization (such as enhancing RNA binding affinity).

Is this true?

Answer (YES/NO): NO